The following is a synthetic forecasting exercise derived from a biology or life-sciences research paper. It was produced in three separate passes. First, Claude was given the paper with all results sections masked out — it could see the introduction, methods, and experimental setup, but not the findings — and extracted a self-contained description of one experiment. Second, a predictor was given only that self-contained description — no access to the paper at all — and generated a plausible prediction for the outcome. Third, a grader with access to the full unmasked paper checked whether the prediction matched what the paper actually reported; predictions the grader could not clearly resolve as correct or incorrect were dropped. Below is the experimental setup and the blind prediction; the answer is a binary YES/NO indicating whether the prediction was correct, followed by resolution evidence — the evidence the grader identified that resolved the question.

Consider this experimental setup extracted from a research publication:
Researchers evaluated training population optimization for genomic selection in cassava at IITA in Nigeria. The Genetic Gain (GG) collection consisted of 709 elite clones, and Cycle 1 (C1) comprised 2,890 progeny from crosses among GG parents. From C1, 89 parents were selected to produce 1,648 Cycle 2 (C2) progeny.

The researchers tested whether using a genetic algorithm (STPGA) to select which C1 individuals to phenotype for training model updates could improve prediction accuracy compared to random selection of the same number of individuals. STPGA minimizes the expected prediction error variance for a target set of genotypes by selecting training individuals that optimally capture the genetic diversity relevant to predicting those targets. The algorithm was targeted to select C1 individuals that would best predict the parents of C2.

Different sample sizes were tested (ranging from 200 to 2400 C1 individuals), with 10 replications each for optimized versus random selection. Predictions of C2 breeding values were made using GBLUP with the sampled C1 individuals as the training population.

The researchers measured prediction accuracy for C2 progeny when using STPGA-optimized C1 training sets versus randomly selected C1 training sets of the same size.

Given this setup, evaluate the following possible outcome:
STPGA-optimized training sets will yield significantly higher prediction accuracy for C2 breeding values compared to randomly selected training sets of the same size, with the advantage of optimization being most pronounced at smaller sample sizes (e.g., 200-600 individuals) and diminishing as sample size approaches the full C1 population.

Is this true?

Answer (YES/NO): NO